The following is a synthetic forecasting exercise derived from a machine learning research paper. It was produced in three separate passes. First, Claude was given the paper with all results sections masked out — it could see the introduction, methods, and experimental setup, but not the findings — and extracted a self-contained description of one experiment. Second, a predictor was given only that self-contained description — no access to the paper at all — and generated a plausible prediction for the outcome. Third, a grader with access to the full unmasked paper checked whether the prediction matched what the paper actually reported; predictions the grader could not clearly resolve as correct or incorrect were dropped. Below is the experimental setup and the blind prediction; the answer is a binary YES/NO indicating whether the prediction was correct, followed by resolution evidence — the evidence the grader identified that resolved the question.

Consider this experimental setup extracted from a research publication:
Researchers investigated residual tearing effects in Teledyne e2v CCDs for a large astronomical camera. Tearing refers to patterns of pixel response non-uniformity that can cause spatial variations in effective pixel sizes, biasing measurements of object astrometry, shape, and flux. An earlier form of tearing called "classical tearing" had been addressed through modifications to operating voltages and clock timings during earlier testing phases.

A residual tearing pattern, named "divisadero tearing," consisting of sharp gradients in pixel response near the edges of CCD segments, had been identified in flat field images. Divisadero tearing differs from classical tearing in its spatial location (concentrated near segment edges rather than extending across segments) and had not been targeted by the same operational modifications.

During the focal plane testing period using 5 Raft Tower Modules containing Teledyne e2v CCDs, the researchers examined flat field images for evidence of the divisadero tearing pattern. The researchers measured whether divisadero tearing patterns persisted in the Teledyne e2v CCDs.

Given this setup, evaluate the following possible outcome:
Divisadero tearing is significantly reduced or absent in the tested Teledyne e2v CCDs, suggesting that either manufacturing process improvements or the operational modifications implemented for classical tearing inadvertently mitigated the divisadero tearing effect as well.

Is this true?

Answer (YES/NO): NO